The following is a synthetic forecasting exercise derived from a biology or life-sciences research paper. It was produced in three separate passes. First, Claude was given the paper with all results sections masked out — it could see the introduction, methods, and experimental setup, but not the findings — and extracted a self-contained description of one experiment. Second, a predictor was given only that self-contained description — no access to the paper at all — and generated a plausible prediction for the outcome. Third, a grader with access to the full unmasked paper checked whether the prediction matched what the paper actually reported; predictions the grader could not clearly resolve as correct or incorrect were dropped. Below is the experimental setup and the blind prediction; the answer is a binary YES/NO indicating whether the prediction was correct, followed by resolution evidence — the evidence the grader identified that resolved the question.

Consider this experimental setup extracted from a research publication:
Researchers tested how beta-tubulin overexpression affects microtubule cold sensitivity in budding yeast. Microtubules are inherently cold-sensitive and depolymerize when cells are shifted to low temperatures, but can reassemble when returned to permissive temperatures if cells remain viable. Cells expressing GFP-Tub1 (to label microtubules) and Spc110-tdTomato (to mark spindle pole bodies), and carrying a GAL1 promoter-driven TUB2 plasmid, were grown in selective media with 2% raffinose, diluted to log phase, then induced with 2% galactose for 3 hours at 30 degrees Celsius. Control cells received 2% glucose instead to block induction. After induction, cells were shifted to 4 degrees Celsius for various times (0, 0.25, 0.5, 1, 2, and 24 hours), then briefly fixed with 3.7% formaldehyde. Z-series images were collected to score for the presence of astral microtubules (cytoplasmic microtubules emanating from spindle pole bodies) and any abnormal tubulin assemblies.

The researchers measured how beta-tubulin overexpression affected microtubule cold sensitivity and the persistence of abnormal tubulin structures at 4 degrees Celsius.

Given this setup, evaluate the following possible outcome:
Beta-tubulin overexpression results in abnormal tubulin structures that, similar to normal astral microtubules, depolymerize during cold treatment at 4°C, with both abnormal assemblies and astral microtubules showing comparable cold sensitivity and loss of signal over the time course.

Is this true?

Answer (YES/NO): NO